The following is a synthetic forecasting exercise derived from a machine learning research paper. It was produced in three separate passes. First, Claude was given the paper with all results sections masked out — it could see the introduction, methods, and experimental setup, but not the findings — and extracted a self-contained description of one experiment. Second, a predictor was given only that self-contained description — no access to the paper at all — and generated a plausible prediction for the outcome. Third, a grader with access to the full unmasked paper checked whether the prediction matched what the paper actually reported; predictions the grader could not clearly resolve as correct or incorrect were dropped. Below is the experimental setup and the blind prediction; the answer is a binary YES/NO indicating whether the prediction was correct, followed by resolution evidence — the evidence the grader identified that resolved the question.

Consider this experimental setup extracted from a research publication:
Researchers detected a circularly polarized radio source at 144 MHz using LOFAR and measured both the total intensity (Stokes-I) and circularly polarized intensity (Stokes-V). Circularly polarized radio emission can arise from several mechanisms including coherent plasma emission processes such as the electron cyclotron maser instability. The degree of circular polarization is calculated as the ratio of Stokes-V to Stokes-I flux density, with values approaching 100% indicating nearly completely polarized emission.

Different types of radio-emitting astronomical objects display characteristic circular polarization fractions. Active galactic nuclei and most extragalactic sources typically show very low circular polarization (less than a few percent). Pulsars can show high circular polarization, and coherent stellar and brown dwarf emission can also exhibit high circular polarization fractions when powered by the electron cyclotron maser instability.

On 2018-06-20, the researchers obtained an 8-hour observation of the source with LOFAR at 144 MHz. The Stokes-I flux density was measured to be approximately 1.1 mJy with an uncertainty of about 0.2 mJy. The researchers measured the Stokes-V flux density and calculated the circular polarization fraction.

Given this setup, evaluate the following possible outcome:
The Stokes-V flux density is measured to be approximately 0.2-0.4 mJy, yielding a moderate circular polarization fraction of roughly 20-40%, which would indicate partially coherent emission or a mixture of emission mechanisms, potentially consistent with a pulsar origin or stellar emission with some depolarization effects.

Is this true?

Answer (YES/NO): NO